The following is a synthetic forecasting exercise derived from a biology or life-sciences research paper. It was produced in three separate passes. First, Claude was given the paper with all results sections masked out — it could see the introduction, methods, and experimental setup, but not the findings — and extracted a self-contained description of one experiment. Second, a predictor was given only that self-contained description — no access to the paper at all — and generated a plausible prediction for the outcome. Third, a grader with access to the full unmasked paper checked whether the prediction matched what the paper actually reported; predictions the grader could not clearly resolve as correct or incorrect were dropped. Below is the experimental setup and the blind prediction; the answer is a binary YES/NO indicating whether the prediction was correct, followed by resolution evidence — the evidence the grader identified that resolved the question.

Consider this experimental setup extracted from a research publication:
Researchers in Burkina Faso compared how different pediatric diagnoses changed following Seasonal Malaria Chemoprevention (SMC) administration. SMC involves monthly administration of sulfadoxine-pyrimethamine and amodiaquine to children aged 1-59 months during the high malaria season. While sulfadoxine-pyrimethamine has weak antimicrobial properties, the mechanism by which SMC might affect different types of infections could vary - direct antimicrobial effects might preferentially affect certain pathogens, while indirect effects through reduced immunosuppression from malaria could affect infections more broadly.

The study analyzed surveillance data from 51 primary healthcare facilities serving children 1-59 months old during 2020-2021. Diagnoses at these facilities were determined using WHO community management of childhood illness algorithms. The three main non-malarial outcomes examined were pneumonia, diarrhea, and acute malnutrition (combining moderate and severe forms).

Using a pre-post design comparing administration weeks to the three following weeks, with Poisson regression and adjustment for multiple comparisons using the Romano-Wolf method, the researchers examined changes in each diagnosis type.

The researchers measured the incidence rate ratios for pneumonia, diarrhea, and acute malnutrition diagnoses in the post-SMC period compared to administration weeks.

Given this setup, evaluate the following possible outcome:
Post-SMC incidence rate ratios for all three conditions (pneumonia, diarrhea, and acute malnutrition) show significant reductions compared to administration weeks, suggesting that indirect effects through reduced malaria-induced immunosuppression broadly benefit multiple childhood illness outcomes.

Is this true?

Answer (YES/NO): YES